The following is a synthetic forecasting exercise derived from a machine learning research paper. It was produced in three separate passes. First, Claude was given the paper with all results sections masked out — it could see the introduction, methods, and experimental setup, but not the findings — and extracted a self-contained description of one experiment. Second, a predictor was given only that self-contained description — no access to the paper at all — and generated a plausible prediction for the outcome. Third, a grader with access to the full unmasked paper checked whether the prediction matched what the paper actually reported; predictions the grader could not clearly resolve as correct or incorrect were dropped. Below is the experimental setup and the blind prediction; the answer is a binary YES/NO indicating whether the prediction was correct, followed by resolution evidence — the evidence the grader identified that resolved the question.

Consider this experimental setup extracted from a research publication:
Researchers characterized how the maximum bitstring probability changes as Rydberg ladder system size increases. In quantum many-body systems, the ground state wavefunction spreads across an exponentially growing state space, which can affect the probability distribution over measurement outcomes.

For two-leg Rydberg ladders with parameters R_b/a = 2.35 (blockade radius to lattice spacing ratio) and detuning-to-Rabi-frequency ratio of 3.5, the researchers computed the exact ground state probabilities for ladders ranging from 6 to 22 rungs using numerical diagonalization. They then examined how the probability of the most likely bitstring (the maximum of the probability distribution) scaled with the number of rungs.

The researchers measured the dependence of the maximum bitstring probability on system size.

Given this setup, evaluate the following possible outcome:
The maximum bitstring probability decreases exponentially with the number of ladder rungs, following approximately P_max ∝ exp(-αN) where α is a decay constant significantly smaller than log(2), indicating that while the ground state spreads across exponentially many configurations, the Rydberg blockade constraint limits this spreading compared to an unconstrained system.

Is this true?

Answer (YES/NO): YES